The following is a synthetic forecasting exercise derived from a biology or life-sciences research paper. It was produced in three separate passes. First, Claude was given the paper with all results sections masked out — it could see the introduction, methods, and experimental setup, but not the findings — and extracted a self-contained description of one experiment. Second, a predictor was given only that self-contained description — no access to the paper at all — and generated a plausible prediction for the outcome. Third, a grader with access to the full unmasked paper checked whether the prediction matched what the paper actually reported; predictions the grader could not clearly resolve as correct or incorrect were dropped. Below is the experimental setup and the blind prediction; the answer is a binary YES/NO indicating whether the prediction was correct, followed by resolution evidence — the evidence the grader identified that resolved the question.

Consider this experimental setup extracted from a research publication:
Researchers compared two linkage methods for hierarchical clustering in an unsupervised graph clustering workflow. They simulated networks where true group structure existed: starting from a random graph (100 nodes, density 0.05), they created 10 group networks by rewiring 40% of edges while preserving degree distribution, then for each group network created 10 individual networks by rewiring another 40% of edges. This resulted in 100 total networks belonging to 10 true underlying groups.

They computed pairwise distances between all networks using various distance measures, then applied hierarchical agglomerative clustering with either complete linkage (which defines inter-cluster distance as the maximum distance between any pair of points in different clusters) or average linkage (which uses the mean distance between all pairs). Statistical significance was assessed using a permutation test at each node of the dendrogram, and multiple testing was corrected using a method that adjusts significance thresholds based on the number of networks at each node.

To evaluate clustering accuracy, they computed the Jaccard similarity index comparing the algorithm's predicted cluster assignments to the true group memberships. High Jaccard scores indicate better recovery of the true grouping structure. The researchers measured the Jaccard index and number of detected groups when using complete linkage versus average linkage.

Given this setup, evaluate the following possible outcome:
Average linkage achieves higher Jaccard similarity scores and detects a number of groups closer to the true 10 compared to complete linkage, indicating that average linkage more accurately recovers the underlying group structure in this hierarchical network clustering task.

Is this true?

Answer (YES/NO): NO